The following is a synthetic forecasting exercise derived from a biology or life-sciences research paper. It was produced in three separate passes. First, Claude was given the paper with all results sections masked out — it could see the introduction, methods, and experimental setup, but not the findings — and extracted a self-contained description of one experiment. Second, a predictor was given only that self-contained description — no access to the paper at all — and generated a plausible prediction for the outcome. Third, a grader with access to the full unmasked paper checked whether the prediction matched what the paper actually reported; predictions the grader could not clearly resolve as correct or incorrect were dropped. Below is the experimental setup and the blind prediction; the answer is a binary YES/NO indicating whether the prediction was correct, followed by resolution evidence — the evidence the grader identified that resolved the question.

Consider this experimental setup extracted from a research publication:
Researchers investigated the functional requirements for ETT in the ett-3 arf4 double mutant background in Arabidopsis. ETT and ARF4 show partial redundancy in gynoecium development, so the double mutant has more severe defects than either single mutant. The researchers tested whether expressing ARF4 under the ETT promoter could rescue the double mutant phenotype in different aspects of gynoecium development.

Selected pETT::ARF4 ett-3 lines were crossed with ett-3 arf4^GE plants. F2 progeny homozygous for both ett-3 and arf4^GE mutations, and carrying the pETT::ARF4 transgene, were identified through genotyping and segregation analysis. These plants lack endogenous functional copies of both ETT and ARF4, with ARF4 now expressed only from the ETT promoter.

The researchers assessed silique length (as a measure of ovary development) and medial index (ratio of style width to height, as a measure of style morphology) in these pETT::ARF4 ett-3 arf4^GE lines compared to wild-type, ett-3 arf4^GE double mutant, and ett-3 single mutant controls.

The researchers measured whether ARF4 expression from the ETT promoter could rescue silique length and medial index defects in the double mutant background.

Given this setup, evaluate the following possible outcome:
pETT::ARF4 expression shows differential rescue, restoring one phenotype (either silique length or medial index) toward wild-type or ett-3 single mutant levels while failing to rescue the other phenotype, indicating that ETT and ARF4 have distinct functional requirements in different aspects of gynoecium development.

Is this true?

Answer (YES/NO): YES